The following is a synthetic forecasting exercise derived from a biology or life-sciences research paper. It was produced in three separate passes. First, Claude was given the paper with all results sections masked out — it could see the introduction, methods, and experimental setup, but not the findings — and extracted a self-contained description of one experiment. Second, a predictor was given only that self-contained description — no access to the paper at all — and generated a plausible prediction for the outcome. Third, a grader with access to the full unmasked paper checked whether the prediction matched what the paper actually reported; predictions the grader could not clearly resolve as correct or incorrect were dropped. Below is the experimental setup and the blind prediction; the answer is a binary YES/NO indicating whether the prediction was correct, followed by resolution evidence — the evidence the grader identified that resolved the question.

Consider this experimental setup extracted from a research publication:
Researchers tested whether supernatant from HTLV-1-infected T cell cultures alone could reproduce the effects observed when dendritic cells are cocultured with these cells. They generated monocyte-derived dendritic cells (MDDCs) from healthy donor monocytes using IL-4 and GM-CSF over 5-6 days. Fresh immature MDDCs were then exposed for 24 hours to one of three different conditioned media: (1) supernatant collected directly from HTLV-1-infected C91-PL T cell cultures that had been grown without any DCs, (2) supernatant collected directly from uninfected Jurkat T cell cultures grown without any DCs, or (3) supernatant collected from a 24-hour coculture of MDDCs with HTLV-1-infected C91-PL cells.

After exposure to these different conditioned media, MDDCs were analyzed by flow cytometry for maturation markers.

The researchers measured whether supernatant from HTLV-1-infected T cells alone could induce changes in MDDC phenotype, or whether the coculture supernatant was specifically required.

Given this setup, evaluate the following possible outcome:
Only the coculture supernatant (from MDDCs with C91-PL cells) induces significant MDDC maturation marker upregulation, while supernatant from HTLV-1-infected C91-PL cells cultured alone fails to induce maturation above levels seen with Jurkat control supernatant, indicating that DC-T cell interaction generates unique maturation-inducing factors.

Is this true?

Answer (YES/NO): NO